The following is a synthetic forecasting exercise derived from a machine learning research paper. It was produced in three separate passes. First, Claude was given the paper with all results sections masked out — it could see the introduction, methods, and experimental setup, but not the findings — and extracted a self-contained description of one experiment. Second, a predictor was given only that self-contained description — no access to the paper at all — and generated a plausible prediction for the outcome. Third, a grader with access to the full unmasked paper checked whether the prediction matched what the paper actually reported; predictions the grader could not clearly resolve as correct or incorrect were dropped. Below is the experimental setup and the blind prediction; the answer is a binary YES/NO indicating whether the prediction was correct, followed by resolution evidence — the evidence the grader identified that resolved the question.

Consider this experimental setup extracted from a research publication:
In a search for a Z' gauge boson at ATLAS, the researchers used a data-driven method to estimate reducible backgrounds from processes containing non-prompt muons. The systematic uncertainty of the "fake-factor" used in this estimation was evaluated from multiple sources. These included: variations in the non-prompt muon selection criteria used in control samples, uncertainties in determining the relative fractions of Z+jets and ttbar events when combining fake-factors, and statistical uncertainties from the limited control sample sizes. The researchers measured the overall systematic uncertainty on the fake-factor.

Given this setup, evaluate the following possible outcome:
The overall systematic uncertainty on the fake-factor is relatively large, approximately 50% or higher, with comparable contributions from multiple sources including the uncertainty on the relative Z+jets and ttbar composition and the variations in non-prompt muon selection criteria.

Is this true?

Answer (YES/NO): NO